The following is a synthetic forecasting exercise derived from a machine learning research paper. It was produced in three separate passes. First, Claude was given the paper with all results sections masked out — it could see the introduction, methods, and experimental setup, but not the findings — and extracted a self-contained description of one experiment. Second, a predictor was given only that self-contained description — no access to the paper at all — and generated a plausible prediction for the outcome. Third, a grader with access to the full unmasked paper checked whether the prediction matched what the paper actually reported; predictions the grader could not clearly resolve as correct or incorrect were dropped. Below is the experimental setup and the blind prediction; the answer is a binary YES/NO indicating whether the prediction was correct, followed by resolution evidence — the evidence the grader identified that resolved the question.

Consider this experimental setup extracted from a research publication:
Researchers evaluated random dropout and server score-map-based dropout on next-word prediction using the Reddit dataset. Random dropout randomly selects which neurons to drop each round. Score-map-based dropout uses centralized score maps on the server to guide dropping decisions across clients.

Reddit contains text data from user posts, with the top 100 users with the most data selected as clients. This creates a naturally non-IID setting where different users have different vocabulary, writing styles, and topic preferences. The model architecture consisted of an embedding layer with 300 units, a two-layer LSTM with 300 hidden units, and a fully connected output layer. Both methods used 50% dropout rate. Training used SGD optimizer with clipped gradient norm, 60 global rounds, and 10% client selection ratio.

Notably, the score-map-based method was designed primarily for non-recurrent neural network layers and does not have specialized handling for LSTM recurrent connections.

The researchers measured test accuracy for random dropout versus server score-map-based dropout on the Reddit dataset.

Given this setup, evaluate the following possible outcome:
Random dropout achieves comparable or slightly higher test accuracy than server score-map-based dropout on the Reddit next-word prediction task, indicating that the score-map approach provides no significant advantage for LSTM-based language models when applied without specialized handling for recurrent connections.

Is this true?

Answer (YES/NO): NO